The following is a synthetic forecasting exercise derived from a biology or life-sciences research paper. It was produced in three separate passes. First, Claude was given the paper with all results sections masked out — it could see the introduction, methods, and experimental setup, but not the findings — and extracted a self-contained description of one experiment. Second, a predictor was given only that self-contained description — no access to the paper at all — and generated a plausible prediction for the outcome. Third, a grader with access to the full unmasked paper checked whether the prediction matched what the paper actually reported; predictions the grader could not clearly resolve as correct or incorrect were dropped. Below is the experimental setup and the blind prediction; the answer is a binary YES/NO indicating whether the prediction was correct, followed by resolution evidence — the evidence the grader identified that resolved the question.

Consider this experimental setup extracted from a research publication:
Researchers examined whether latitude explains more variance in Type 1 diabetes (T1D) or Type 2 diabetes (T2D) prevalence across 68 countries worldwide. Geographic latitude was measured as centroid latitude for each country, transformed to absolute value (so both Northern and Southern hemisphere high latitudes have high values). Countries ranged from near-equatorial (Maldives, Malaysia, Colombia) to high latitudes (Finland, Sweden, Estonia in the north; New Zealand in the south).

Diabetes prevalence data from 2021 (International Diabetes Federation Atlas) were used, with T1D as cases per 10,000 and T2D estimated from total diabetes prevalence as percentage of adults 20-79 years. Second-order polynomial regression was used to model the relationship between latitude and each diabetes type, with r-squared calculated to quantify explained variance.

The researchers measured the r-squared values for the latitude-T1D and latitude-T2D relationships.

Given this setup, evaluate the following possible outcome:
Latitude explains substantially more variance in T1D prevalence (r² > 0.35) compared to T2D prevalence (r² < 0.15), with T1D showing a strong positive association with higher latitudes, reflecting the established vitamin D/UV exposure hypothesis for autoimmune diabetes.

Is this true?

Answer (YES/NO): NO